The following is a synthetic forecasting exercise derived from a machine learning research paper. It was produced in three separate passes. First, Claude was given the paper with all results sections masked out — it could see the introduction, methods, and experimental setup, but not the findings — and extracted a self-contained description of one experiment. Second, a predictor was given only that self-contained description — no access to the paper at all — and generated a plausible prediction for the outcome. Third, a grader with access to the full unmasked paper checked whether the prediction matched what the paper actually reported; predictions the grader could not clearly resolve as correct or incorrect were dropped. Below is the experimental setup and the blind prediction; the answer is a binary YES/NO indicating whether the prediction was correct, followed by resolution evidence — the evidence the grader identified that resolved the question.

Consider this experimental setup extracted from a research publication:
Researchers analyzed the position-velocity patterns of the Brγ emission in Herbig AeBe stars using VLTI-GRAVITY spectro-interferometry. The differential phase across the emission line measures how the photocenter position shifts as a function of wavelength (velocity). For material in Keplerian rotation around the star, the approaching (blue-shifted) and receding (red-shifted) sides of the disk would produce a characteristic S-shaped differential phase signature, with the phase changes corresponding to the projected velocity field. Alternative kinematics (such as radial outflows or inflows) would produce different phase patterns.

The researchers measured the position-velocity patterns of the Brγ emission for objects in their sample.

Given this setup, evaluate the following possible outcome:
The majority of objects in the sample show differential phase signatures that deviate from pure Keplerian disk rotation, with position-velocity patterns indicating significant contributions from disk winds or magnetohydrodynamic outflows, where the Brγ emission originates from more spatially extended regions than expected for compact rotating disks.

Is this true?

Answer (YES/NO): NO